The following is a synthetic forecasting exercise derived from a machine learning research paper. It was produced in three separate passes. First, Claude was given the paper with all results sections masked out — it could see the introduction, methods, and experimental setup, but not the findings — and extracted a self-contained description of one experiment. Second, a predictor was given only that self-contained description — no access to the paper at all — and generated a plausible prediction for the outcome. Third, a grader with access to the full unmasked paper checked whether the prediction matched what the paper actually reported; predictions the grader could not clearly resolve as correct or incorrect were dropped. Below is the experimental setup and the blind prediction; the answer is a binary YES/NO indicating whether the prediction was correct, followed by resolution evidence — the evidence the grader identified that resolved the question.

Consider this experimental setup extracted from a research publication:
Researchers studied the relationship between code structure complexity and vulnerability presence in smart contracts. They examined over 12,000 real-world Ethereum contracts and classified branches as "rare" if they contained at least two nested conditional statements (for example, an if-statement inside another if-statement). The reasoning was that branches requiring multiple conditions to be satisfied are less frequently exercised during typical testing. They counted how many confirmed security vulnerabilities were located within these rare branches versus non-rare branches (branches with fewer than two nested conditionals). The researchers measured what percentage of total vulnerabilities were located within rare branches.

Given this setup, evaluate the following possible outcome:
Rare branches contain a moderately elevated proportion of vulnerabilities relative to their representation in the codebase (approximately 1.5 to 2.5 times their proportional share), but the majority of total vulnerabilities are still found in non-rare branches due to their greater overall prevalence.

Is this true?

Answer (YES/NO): NO